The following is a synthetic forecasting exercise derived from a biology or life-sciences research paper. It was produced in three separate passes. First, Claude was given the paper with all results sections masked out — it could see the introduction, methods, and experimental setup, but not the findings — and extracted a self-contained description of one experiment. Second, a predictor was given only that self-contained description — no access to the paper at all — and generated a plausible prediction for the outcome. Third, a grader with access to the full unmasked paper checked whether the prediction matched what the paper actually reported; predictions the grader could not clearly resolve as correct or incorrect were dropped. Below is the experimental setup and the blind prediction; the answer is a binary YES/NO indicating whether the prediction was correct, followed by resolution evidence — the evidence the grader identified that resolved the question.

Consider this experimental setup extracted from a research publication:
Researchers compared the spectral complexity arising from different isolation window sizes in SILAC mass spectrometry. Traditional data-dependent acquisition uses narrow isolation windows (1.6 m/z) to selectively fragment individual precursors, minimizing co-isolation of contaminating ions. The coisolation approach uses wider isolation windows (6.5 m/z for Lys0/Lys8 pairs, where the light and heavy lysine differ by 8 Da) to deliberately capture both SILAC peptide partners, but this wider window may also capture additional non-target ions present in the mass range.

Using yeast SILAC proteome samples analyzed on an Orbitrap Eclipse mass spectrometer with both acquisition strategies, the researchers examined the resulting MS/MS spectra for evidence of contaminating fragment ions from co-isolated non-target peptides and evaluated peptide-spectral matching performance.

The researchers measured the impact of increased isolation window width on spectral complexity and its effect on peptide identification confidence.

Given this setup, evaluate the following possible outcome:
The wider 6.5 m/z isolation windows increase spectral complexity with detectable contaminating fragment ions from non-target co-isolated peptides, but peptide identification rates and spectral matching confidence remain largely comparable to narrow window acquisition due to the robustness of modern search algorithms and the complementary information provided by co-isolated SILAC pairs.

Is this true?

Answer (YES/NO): NO